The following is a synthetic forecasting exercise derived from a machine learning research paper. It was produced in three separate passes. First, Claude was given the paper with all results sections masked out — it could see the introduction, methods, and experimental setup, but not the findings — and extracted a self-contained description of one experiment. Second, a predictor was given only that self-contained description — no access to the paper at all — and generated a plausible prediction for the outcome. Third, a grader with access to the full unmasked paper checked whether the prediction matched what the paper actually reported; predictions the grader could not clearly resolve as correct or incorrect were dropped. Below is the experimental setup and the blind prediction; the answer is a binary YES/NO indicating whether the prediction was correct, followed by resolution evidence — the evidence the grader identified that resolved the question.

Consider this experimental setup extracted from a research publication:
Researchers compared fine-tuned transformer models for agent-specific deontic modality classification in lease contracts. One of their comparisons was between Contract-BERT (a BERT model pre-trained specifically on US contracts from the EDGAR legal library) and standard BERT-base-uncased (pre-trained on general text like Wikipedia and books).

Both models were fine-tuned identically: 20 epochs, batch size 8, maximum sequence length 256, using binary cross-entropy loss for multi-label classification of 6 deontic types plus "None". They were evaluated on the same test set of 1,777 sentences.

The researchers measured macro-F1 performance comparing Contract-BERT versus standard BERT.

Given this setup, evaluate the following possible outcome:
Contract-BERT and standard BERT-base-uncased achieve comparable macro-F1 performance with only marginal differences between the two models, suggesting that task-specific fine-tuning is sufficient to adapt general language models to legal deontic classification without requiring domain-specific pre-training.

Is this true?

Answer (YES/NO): NO